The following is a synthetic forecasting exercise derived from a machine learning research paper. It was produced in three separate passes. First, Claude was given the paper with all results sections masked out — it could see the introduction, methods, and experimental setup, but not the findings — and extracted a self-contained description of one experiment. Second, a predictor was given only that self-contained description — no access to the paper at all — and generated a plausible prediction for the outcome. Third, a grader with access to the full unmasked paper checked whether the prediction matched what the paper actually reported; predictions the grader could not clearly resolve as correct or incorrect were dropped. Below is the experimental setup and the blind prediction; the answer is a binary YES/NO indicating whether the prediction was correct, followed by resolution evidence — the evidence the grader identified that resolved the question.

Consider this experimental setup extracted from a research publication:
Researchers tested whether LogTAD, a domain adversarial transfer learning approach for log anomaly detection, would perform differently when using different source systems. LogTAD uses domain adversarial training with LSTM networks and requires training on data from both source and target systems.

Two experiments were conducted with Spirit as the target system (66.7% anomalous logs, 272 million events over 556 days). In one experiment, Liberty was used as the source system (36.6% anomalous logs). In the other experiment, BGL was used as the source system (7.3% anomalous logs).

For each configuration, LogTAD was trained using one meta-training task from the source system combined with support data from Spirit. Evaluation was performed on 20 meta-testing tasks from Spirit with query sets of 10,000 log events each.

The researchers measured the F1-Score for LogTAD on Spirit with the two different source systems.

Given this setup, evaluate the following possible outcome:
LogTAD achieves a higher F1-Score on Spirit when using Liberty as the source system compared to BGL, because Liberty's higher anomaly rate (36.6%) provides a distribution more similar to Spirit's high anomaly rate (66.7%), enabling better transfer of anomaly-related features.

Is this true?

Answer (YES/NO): NO